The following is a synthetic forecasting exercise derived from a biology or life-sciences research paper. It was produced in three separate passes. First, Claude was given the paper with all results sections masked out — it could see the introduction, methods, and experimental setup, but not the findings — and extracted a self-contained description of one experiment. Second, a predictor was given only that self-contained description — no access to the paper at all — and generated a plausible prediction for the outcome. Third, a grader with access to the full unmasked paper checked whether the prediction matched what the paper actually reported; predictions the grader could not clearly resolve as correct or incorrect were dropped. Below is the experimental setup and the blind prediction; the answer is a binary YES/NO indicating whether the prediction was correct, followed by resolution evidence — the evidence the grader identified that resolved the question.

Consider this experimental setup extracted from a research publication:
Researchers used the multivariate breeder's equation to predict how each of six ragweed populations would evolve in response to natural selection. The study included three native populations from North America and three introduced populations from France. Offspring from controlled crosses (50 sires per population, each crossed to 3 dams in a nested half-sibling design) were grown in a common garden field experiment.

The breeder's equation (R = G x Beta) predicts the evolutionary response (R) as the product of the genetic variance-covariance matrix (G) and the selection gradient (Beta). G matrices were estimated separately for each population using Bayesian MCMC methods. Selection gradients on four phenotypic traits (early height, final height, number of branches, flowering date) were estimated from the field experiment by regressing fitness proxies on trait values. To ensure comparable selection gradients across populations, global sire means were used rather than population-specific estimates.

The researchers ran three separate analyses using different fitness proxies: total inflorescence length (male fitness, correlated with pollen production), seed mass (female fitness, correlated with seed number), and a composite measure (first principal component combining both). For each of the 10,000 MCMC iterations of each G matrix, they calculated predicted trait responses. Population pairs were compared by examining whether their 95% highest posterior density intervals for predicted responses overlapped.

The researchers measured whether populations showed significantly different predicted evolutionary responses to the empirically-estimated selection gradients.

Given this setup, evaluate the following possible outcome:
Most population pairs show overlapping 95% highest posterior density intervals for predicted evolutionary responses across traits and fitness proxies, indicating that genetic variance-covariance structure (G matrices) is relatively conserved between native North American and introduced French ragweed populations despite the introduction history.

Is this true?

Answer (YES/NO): YES